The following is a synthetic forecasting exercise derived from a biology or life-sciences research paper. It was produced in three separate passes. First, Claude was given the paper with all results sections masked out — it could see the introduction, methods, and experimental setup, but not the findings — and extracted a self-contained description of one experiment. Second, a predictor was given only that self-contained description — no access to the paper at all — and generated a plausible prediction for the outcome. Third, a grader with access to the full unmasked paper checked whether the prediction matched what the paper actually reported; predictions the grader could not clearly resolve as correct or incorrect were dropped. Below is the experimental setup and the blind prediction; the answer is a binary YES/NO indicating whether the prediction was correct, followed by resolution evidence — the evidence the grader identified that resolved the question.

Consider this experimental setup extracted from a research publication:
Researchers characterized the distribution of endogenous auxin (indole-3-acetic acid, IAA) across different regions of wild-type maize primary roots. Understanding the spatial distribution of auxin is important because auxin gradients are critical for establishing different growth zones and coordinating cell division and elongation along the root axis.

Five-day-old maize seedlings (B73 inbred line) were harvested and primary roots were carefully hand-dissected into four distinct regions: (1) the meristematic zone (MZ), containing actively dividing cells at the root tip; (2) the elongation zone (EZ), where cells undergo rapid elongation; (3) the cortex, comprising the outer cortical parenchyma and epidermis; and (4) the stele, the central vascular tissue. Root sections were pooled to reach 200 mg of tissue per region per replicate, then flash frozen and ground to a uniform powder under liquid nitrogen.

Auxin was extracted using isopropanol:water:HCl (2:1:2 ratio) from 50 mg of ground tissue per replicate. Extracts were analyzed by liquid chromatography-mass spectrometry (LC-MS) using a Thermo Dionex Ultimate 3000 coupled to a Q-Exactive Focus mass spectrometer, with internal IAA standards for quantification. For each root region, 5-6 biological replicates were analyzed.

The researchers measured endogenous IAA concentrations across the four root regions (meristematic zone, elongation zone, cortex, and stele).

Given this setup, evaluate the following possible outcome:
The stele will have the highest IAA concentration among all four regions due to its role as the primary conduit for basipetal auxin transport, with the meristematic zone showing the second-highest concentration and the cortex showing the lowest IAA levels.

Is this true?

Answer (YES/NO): NO